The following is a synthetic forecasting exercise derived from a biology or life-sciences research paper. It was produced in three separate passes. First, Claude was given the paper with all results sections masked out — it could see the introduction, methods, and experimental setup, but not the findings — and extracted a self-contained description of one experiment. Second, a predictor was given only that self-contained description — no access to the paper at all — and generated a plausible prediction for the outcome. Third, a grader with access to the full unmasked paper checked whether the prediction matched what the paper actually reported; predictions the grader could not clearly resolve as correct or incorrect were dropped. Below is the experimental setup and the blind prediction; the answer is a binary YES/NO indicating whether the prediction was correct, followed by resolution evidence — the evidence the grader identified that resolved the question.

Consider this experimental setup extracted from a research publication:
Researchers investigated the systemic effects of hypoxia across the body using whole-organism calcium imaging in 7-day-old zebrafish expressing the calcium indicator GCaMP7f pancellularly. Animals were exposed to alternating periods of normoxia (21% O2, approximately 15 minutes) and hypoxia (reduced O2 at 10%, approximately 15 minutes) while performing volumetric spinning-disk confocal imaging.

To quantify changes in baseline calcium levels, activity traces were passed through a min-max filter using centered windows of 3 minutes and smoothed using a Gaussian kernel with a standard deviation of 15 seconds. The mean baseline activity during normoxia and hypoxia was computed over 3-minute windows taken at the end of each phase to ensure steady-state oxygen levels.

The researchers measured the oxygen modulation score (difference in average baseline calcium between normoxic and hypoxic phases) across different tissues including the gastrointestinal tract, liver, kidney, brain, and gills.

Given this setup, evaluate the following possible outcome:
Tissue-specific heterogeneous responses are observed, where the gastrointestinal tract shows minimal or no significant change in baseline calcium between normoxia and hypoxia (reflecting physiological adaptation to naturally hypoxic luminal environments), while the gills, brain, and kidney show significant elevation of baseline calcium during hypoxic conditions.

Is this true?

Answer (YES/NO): NO